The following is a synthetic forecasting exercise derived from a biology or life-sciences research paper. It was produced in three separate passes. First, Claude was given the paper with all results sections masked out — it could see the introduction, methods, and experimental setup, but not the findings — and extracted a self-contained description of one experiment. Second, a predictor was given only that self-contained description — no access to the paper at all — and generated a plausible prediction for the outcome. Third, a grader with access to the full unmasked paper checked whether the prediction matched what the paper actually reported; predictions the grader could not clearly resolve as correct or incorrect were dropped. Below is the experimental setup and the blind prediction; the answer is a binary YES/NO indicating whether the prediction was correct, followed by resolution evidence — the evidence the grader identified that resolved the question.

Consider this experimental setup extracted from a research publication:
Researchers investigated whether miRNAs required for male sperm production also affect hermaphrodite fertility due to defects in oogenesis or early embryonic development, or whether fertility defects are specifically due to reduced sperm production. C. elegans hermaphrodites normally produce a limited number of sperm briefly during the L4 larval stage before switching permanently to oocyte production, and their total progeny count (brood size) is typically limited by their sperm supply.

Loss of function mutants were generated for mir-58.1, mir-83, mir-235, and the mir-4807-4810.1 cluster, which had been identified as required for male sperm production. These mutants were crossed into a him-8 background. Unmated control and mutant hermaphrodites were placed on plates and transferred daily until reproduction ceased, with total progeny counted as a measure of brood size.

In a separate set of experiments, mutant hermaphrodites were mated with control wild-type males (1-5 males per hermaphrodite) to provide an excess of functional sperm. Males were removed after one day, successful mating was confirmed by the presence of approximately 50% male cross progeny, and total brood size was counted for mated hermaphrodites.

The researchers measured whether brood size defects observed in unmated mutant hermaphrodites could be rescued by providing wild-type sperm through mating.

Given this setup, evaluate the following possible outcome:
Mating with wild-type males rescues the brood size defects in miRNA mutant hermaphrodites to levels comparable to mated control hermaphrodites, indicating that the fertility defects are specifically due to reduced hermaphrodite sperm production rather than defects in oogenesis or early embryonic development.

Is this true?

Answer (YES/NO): NO